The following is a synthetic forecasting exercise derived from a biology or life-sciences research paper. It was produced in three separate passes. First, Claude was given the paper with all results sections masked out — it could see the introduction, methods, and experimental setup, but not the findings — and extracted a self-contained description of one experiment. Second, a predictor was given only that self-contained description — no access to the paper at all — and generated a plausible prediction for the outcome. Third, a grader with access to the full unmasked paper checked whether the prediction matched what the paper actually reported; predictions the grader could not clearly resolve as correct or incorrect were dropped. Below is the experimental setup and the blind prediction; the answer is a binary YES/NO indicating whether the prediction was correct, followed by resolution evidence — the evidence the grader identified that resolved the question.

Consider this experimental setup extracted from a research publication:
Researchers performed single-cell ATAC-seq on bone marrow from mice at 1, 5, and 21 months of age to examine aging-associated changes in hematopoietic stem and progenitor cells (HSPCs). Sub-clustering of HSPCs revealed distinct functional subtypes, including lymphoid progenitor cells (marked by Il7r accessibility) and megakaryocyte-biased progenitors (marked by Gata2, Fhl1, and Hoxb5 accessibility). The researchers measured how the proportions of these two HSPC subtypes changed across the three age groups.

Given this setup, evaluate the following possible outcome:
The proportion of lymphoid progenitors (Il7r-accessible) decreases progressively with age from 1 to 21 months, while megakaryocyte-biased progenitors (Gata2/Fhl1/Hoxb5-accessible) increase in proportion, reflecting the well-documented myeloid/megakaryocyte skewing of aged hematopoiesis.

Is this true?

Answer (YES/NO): YES